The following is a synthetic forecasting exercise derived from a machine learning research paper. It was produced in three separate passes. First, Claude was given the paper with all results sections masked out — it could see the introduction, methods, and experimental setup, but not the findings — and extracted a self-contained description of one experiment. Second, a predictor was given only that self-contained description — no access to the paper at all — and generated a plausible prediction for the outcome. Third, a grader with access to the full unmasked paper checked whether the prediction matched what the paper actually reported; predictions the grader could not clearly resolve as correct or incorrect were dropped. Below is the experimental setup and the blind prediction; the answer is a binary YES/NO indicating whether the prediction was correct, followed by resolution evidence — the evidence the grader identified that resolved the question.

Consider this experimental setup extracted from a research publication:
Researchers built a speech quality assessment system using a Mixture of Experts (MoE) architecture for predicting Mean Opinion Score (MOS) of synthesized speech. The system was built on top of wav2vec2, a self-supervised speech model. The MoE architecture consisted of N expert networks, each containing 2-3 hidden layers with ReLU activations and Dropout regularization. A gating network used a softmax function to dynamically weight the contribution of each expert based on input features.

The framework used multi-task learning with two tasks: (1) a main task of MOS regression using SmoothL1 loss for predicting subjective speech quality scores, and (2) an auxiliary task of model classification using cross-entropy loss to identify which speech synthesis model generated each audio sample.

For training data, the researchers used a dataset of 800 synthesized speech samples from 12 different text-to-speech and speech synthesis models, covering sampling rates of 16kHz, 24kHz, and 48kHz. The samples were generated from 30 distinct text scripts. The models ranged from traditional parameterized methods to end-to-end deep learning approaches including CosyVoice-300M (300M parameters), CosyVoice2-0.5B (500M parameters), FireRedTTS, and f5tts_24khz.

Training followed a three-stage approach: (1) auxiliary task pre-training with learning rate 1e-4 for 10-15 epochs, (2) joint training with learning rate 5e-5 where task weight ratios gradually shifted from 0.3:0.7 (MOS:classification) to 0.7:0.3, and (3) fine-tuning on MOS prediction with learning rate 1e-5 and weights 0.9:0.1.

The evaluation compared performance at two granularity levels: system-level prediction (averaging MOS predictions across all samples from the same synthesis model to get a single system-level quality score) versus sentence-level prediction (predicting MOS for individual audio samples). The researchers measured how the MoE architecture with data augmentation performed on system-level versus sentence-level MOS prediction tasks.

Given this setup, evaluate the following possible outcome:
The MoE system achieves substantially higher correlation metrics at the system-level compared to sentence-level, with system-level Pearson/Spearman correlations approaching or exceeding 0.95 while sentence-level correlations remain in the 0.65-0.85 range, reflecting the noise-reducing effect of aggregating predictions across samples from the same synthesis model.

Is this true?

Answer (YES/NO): YES